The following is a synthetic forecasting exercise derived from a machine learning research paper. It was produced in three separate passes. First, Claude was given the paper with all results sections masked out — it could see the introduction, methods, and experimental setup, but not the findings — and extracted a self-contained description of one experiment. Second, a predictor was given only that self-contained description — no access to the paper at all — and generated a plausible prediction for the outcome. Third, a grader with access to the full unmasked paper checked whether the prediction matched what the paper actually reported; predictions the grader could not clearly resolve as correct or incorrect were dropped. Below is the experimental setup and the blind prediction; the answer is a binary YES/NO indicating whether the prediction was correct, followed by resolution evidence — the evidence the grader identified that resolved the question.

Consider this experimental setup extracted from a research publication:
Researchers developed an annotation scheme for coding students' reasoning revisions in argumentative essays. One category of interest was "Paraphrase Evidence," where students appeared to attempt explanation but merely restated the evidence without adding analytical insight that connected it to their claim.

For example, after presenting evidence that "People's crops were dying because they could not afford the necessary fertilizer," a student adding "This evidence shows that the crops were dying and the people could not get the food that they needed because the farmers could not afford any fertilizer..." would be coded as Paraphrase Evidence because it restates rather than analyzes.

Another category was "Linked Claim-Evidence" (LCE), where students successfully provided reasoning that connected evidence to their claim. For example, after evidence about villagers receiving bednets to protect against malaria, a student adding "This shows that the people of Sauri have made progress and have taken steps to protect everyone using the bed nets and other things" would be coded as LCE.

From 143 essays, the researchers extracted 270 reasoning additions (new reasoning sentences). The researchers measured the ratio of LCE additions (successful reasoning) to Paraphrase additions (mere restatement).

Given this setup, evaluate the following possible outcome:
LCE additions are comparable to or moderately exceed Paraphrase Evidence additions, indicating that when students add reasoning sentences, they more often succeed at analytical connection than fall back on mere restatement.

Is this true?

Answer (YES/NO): YES